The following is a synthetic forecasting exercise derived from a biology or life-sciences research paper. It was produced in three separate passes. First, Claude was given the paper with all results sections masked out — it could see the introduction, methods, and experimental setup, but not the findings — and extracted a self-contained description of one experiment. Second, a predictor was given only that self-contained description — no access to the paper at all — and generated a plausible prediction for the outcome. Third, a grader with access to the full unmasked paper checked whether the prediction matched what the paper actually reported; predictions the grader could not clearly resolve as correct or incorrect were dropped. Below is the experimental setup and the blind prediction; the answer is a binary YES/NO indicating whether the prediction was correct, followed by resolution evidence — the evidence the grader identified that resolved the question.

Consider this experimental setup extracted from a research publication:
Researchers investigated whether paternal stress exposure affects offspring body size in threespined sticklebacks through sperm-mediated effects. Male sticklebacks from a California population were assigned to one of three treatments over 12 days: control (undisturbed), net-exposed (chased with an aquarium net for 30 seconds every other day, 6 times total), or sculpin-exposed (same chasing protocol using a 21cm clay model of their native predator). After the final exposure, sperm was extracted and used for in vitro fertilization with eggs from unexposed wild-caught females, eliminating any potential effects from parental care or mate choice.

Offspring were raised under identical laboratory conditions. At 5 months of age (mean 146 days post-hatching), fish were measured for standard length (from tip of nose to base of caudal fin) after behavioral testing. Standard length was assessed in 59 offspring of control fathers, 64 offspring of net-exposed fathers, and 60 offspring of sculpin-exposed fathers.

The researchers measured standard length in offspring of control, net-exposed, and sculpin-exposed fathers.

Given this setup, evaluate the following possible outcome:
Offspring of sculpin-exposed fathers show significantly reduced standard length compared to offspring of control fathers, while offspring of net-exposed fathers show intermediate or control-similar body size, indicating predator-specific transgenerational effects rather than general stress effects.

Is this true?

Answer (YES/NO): NO